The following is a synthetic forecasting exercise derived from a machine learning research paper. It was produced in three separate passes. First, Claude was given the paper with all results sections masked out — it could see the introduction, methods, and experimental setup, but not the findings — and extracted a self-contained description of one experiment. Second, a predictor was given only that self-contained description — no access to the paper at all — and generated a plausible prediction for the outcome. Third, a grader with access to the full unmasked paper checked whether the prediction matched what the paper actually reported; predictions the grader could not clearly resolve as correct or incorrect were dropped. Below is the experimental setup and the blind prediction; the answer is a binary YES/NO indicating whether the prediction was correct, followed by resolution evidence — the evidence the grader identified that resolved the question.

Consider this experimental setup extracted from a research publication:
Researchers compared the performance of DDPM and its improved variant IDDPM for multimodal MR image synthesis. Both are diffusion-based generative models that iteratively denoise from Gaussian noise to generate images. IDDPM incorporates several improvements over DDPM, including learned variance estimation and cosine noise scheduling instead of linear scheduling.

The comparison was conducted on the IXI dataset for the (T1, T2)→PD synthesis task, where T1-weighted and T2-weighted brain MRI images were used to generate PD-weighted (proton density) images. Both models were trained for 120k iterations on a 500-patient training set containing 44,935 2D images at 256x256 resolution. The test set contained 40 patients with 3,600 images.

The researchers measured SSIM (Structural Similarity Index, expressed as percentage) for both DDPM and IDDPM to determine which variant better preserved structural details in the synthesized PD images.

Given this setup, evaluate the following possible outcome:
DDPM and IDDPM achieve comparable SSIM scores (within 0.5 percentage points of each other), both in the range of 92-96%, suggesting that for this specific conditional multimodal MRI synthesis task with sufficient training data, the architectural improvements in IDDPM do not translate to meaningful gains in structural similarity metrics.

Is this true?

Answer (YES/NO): YES